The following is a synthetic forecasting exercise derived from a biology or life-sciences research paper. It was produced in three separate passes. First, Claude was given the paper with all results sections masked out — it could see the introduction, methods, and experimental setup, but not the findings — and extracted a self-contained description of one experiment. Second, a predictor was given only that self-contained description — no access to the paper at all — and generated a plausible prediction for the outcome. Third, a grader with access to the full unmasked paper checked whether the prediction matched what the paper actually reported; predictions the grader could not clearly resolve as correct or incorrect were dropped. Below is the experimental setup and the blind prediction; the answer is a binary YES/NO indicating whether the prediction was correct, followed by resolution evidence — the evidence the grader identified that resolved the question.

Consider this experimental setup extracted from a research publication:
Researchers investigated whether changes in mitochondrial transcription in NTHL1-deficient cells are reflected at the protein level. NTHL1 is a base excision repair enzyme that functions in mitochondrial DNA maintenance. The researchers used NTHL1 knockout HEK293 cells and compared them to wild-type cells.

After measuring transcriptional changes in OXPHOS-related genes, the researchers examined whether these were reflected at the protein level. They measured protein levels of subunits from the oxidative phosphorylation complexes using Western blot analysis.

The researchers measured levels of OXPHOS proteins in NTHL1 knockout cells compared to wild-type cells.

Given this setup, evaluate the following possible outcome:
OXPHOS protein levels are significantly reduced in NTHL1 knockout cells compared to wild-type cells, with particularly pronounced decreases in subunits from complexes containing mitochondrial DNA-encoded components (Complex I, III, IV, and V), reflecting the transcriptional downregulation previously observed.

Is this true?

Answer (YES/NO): NO